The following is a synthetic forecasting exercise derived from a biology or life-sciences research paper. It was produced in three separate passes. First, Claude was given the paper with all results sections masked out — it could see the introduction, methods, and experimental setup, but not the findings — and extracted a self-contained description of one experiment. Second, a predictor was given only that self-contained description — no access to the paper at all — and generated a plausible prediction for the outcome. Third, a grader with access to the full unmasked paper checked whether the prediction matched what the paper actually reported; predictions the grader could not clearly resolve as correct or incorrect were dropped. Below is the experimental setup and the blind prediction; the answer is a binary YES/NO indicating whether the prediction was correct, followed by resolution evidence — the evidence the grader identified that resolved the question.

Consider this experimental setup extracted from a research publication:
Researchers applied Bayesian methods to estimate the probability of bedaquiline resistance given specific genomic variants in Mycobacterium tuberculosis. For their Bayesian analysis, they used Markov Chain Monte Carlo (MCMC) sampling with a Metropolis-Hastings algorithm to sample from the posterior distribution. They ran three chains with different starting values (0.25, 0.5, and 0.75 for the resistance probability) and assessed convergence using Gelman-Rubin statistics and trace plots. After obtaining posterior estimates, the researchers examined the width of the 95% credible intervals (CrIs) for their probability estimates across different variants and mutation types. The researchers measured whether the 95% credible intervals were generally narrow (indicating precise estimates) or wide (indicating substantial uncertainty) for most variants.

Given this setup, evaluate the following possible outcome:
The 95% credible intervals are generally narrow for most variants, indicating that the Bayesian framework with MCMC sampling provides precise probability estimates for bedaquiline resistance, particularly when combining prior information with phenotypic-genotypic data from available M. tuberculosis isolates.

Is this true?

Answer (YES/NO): NO